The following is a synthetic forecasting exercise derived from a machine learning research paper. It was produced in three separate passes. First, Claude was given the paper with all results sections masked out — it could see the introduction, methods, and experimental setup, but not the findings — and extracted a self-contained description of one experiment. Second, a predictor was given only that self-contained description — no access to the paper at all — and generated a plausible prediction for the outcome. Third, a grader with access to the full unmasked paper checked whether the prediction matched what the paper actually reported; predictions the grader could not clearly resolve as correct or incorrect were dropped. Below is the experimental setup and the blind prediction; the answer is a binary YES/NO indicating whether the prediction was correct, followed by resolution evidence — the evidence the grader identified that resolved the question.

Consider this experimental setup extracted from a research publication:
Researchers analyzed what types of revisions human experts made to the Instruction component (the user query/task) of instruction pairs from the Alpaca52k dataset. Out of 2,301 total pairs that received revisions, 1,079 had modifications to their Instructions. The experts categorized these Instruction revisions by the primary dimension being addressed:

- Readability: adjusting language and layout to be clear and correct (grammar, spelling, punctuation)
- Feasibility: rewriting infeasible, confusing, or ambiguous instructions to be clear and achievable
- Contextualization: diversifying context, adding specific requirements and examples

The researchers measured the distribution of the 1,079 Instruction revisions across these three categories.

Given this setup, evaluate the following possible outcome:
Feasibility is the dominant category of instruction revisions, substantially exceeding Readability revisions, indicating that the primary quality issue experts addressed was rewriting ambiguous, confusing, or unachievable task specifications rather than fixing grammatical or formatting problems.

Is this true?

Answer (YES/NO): NO